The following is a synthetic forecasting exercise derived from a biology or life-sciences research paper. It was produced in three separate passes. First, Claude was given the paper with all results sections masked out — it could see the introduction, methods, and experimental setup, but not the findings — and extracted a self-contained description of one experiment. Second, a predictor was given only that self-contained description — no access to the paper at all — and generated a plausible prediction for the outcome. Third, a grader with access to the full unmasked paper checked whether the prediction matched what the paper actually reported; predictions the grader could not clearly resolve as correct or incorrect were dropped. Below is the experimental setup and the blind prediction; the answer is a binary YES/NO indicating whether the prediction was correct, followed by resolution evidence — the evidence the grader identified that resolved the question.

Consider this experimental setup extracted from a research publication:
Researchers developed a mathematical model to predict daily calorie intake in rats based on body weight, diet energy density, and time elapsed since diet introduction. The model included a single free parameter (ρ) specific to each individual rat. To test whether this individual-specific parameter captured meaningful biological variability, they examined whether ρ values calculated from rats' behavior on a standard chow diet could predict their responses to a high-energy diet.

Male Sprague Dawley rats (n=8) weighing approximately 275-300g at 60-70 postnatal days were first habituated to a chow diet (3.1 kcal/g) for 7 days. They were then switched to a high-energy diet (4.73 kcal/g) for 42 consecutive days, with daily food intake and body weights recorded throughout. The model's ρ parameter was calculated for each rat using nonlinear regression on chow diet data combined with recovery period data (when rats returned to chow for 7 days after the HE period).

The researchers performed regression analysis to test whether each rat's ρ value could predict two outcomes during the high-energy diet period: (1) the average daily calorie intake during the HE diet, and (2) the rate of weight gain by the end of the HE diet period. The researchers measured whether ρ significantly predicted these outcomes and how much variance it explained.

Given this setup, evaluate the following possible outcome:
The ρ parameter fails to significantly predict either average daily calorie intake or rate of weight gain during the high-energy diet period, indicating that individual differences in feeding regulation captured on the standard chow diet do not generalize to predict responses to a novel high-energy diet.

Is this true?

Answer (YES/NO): NO